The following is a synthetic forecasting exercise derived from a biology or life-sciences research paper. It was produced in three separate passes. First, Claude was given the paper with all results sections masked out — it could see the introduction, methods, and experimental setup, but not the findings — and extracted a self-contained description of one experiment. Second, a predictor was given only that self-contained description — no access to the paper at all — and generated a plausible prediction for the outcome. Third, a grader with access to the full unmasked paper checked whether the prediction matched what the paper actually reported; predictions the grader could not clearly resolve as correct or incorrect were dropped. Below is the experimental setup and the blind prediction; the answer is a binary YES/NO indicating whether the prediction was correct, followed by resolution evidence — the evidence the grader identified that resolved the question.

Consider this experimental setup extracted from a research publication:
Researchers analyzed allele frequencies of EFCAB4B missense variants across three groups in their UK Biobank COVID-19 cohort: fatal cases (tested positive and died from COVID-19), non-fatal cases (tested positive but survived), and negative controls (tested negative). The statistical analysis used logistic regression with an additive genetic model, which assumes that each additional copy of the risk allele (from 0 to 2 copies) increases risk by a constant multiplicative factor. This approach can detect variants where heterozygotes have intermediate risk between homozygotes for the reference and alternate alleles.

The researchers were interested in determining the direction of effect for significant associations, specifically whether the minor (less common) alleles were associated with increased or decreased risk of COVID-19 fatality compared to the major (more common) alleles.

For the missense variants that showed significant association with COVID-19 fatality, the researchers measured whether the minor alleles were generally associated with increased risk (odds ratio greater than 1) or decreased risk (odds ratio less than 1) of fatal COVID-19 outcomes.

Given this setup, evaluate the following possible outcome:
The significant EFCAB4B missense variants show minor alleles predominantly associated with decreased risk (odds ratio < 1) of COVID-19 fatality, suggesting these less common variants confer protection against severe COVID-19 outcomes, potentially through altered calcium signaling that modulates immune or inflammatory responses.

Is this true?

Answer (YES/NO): NO